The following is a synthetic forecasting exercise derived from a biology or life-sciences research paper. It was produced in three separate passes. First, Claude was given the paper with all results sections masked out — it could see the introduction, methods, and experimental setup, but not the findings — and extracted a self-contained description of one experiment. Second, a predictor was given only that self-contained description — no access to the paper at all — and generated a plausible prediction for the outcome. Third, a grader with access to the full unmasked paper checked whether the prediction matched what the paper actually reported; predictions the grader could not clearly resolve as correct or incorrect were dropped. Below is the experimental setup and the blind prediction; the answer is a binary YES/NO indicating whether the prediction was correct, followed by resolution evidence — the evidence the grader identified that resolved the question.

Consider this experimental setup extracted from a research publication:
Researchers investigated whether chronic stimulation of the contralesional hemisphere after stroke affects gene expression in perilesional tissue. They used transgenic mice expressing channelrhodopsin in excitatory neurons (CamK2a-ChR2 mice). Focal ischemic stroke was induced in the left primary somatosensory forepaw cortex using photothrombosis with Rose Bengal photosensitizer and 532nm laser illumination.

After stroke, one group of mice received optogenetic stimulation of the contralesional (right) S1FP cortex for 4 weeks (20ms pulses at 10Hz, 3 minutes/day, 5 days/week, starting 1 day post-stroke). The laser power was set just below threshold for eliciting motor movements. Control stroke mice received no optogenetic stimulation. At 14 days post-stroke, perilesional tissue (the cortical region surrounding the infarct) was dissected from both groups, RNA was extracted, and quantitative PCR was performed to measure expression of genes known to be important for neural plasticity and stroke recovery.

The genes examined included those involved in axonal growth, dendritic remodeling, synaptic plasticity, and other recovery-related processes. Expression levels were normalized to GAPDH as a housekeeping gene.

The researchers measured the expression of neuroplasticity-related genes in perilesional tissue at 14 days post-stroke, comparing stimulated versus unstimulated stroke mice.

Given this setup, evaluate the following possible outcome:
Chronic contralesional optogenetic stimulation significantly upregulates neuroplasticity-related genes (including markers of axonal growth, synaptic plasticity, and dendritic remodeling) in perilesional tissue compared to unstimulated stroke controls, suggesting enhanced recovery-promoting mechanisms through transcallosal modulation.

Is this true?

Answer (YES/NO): NO